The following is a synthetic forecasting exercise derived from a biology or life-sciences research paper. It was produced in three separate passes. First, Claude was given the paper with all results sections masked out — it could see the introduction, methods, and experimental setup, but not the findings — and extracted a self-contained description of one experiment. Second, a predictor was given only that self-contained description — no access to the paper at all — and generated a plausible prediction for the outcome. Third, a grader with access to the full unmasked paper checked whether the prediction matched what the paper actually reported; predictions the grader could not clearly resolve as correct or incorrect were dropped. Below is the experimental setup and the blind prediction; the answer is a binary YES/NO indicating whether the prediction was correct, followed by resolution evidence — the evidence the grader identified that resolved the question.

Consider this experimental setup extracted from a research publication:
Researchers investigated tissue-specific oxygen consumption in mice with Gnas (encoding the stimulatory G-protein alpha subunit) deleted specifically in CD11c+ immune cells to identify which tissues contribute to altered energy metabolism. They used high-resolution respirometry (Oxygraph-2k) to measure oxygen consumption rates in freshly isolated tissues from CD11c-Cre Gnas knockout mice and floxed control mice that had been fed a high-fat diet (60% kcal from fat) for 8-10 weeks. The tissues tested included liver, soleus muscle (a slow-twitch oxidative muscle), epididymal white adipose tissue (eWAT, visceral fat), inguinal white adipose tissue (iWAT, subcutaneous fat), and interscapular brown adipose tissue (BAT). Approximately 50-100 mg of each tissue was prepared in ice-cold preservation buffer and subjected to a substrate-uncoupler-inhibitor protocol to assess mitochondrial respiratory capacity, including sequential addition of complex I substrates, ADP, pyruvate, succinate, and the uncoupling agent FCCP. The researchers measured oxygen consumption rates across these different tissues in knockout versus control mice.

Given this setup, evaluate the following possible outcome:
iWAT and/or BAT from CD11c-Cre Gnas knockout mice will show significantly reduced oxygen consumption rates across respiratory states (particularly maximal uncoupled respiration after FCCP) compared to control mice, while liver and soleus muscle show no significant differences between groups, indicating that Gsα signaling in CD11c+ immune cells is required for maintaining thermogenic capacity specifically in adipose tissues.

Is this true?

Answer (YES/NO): NO